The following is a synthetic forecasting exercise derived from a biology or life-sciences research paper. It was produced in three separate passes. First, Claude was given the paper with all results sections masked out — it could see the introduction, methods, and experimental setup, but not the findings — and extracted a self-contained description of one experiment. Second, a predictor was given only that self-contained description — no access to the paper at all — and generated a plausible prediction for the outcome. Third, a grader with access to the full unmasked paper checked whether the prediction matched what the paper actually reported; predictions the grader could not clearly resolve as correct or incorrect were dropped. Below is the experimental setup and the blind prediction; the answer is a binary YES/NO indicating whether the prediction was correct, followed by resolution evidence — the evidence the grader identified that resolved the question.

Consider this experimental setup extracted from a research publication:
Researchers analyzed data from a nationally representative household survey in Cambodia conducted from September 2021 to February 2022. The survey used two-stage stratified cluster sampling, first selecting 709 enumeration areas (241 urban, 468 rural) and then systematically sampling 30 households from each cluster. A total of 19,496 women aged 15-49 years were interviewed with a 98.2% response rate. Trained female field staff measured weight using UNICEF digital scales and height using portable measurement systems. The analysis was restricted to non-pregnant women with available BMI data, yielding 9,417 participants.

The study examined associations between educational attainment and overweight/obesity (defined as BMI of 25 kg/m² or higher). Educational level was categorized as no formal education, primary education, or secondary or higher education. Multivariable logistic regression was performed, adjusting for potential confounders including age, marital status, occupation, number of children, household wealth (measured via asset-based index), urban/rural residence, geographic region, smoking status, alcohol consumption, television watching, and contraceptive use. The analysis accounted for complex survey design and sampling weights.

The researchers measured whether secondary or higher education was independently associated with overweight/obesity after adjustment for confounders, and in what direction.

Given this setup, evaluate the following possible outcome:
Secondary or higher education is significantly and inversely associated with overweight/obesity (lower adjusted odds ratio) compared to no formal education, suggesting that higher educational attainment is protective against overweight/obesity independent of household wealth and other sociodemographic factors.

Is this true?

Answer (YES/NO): YES